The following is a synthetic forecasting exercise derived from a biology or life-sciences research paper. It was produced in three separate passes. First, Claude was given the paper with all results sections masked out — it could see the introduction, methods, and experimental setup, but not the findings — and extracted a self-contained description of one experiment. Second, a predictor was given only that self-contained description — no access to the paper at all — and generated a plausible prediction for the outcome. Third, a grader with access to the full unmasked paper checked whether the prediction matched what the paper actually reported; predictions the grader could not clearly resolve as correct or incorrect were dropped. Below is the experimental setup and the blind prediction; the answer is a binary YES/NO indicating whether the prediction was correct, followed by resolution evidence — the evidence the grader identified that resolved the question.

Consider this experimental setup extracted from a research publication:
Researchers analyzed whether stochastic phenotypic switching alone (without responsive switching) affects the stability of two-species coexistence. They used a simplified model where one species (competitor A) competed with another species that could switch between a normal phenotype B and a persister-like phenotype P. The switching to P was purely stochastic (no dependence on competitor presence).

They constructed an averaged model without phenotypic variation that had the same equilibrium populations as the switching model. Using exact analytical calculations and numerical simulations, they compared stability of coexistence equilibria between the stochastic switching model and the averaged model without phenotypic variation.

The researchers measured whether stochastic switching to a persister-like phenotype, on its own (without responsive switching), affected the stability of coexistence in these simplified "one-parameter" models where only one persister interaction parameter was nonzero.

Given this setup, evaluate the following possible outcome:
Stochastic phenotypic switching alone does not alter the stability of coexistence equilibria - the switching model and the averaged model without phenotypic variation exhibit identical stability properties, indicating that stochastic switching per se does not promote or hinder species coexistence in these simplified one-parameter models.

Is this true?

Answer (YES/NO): YES